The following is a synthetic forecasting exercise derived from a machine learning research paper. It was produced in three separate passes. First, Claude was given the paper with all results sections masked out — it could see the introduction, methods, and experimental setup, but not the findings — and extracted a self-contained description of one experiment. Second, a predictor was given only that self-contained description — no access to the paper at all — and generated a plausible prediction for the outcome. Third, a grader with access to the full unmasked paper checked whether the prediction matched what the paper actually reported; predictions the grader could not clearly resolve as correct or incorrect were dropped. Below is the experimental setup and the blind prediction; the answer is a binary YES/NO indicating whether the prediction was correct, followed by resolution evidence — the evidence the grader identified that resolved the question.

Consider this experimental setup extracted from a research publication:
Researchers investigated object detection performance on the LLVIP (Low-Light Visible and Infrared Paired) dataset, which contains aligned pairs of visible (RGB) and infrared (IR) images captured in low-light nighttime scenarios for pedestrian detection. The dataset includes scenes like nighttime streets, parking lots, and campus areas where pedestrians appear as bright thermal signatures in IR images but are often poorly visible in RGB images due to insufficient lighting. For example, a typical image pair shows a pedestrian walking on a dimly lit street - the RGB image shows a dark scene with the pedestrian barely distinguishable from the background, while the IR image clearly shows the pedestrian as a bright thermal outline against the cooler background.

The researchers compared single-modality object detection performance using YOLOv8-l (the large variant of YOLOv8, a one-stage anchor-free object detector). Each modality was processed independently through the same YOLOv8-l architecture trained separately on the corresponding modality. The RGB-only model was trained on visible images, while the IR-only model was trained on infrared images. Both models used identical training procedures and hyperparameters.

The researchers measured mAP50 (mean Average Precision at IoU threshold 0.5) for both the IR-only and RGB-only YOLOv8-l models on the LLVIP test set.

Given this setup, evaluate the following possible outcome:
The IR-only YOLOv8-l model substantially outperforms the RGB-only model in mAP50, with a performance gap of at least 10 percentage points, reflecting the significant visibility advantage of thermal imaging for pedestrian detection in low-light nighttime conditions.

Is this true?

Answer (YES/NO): NO